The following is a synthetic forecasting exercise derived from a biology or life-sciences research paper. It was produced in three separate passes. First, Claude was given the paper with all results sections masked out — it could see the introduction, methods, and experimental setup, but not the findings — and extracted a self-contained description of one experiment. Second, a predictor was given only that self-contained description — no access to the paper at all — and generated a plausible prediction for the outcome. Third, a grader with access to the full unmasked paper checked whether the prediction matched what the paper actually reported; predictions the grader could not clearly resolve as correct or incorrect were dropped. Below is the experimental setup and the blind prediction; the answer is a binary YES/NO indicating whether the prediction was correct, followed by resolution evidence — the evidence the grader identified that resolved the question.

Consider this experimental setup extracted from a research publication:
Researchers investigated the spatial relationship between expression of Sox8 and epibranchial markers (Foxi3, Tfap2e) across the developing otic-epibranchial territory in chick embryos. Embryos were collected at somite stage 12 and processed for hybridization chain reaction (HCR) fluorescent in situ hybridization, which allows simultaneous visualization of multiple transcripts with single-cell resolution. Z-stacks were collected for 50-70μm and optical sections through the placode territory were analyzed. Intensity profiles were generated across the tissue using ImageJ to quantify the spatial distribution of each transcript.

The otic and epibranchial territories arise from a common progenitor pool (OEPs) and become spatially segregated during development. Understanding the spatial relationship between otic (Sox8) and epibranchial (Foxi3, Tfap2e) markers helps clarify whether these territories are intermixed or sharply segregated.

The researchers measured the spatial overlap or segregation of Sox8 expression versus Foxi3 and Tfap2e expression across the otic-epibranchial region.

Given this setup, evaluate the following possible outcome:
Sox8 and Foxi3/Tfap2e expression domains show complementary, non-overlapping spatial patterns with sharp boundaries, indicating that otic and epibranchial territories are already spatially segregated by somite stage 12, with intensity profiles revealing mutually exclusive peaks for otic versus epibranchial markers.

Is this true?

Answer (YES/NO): NO